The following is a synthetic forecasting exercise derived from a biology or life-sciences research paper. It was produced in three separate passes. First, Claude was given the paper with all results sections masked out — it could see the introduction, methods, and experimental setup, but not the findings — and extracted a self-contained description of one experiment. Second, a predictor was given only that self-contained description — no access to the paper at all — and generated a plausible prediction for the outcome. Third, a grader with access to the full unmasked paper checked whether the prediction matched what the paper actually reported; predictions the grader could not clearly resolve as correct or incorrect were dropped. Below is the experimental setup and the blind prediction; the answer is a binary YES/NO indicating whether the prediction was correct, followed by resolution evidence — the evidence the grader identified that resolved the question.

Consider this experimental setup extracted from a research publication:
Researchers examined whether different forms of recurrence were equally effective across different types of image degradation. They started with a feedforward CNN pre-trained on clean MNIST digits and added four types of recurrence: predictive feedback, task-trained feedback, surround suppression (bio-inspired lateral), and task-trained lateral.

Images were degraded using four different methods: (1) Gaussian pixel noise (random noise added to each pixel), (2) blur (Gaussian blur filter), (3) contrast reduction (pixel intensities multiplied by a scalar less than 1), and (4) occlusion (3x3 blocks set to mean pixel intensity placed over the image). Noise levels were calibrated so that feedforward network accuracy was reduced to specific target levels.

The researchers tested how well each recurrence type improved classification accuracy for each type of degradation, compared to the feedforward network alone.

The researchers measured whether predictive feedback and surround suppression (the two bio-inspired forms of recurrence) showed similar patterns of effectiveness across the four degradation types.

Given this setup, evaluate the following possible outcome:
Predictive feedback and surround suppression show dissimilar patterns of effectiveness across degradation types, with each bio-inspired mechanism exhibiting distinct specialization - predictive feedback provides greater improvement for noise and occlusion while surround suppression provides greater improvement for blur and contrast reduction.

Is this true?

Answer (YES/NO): NO